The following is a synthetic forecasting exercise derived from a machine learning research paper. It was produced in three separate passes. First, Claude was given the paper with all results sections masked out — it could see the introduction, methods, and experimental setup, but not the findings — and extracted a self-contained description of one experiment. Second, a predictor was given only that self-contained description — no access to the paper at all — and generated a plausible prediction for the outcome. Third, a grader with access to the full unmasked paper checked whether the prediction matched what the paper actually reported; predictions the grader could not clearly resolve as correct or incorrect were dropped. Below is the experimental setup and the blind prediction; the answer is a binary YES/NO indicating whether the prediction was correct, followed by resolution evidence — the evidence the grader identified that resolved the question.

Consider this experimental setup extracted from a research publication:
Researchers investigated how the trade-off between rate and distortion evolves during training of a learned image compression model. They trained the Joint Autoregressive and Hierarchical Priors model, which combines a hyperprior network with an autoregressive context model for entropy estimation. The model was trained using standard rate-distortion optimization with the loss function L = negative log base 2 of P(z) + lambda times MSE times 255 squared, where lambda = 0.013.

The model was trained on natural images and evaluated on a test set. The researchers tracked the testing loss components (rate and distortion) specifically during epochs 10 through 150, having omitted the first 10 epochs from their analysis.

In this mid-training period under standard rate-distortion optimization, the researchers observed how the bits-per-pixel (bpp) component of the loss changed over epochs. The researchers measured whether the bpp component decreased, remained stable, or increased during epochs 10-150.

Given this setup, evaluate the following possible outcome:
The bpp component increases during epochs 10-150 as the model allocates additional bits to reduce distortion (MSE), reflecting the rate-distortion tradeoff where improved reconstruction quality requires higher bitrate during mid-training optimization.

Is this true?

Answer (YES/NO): YES